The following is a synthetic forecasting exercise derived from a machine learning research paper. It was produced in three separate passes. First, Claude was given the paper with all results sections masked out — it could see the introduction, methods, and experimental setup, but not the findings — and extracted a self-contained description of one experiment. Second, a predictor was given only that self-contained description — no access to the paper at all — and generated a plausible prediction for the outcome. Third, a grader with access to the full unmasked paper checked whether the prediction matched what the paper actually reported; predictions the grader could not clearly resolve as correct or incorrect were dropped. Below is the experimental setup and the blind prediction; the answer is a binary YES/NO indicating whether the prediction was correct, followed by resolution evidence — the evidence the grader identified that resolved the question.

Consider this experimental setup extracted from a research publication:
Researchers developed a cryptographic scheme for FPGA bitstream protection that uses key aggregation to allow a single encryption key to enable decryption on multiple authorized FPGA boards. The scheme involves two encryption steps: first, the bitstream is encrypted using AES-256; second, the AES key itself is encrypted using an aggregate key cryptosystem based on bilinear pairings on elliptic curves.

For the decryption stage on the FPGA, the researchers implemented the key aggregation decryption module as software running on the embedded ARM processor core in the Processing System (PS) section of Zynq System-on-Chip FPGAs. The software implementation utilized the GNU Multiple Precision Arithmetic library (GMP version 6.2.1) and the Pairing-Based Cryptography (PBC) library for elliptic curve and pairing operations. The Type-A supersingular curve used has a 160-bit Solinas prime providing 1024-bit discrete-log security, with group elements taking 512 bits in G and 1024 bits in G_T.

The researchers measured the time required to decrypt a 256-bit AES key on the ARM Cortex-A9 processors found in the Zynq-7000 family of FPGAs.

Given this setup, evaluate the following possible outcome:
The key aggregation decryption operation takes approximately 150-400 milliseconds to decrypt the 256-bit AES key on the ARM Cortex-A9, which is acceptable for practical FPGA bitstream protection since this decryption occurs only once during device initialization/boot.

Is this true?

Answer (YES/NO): NO